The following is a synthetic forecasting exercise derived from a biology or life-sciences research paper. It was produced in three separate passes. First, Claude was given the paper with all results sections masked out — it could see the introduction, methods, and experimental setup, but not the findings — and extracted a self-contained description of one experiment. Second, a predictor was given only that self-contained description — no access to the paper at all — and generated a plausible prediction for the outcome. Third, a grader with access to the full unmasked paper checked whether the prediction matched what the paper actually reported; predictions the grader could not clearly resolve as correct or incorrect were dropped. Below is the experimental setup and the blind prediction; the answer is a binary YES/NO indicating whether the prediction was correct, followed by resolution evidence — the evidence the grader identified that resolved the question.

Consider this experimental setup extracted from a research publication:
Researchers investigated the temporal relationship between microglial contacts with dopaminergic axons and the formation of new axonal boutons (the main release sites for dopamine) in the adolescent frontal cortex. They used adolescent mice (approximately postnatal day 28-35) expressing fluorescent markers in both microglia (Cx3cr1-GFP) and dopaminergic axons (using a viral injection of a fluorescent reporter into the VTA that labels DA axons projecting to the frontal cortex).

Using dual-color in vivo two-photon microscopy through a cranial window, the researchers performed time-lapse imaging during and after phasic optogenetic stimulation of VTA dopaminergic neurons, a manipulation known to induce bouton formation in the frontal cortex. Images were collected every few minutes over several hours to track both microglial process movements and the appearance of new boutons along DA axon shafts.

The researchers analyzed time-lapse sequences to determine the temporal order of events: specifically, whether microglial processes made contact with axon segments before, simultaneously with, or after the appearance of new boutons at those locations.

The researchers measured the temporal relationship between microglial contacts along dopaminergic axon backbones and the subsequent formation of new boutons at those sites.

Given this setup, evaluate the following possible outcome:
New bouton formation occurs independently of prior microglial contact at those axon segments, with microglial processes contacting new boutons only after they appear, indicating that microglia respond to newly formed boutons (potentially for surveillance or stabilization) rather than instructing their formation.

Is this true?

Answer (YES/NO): NO